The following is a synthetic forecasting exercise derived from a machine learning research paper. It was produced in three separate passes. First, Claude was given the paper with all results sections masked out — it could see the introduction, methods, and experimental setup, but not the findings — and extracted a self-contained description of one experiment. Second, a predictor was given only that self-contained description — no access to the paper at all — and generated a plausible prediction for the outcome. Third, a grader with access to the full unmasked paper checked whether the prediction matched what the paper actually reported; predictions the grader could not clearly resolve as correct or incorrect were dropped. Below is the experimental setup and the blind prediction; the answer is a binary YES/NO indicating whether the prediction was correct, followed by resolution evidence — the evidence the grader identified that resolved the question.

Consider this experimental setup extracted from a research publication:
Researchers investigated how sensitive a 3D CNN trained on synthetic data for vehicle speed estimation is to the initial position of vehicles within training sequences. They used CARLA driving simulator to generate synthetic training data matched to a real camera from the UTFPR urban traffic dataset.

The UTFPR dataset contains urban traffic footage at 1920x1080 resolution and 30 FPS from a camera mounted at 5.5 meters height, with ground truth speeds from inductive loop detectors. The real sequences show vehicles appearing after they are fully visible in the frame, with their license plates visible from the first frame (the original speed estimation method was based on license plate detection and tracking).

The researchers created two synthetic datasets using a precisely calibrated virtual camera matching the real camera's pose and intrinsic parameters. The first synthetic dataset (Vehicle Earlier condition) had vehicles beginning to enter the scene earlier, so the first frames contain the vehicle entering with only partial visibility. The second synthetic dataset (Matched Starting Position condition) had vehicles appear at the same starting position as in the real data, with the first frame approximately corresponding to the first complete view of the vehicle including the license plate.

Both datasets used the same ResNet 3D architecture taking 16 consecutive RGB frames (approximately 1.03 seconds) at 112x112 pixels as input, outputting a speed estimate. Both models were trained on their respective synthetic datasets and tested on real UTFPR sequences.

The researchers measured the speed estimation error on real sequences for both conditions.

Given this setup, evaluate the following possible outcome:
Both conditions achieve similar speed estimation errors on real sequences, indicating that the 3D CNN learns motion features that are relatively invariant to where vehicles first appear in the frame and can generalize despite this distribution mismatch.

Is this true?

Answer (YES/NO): NO